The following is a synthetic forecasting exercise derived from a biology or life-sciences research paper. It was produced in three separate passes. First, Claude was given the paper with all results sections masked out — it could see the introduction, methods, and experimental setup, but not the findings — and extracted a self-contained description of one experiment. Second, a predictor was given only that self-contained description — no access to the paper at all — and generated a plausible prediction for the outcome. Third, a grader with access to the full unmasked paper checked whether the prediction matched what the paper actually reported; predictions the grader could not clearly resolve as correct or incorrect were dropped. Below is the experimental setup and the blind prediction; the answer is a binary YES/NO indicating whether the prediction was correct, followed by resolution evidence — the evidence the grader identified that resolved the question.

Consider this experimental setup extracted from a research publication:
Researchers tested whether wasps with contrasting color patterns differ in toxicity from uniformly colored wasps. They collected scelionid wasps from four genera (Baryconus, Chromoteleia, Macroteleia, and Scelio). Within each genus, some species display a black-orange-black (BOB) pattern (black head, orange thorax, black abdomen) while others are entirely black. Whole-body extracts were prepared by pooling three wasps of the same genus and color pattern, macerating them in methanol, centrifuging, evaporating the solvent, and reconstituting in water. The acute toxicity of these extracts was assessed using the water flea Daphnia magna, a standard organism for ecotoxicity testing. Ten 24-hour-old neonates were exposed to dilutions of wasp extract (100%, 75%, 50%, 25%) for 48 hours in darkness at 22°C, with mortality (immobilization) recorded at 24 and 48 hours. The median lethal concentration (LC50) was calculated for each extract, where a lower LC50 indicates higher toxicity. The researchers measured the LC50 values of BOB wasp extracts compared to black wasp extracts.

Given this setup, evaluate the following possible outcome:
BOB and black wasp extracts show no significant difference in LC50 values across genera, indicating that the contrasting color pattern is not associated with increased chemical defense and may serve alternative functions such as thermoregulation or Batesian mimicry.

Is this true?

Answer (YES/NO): NO